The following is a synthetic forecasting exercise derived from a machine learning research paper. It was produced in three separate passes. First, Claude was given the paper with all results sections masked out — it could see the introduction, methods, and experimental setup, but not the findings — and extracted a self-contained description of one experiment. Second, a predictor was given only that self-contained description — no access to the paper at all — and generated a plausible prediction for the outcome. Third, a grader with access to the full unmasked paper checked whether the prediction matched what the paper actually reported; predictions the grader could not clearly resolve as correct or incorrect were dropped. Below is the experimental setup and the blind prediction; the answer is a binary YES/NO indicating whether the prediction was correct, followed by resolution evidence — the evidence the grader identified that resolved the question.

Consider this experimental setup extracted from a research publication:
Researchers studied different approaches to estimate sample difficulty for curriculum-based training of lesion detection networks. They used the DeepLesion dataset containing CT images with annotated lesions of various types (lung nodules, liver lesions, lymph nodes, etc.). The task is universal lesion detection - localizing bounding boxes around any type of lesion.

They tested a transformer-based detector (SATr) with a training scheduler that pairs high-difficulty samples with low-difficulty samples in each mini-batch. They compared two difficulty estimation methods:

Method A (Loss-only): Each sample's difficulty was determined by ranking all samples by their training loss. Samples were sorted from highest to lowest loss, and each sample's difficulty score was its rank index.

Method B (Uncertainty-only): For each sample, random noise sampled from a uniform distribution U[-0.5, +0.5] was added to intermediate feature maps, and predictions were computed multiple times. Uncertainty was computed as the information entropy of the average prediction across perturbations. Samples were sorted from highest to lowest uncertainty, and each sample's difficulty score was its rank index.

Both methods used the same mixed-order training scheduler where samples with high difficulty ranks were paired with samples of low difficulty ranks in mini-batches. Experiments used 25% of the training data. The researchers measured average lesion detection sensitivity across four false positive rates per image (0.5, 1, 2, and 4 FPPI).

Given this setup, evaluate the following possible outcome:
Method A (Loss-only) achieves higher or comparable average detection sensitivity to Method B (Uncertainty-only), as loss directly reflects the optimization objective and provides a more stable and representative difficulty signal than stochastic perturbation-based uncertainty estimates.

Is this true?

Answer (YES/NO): NO